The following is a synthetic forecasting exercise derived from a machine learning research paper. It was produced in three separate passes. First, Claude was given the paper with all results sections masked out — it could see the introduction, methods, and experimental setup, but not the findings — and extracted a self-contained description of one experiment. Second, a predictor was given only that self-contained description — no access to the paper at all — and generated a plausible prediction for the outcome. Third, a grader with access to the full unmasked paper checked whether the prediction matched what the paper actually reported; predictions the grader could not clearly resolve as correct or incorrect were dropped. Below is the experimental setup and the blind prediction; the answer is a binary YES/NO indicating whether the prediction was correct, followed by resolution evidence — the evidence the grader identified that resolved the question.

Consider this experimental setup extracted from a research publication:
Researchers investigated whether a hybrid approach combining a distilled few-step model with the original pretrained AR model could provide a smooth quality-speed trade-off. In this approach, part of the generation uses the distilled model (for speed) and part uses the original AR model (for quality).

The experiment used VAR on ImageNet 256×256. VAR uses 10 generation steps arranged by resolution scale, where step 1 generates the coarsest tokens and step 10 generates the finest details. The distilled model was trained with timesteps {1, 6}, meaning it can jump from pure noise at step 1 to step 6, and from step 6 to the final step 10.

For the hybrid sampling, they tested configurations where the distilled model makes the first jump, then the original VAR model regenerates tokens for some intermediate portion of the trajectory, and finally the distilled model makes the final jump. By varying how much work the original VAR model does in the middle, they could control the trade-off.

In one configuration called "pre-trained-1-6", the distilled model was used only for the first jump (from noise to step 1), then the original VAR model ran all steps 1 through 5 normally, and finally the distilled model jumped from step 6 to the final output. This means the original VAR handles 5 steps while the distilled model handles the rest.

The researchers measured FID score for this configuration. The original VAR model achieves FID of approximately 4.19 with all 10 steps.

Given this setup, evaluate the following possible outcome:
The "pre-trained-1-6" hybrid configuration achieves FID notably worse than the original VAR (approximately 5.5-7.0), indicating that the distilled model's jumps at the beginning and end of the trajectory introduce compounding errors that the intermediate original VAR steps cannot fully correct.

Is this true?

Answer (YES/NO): NO